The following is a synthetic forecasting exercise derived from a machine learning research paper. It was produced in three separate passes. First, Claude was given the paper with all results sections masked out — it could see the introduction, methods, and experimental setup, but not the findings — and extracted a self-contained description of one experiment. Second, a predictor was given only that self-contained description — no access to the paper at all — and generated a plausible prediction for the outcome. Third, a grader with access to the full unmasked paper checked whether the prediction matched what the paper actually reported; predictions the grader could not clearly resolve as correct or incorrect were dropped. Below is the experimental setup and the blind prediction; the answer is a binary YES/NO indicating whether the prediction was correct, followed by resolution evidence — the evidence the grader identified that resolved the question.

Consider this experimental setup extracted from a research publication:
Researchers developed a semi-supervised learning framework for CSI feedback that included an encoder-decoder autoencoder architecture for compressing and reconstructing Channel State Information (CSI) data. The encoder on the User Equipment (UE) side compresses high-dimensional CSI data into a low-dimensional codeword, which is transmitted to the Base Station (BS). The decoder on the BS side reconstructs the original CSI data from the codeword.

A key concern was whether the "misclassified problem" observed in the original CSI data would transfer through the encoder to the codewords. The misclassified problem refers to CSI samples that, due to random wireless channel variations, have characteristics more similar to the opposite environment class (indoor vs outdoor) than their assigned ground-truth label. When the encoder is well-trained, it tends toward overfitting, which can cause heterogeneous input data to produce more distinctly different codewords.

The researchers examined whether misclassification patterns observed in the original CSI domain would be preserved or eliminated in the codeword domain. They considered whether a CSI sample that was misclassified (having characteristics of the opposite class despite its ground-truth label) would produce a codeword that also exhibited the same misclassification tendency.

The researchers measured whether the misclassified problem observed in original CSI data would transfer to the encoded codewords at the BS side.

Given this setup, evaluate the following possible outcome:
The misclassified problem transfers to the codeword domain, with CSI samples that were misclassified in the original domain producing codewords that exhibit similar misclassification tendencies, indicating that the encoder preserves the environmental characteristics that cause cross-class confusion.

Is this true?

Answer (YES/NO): YES